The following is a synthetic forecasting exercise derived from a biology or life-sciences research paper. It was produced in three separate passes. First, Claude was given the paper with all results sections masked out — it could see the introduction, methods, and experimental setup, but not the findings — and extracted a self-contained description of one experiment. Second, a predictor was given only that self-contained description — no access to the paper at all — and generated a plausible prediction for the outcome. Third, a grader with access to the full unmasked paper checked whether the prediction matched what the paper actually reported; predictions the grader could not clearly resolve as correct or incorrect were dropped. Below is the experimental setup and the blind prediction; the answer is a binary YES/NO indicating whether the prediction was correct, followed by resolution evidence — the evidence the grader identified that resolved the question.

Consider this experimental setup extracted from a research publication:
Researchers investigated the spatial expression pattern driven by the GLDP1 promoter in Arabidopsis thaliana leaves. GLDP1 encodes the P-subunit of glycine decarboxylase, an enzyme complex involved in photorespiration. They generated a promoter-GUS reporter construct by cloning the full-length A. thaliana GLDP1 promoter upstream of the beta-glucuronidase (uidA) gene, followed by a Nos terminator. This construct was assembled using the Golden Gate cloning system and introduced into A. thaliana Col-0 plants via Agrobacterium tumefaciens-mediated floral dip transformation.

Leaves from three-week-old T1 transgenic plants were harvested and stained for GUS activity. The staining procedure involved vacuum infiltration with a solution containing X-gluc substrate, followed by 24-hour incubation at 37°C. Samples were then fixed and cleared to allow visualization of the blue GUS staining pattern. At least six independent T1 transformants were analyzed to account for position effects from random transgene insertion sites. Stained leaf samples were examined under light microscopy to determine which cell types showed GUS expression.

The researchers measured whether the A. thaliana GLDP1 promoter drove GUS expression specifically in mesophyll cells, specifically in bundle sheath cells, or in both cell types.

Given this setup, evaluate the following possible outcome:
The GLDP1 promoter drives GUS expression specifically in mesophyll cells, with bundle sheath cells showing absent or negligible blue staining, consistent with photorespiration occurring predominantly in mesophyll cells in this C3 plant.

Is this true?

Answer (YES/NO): NO